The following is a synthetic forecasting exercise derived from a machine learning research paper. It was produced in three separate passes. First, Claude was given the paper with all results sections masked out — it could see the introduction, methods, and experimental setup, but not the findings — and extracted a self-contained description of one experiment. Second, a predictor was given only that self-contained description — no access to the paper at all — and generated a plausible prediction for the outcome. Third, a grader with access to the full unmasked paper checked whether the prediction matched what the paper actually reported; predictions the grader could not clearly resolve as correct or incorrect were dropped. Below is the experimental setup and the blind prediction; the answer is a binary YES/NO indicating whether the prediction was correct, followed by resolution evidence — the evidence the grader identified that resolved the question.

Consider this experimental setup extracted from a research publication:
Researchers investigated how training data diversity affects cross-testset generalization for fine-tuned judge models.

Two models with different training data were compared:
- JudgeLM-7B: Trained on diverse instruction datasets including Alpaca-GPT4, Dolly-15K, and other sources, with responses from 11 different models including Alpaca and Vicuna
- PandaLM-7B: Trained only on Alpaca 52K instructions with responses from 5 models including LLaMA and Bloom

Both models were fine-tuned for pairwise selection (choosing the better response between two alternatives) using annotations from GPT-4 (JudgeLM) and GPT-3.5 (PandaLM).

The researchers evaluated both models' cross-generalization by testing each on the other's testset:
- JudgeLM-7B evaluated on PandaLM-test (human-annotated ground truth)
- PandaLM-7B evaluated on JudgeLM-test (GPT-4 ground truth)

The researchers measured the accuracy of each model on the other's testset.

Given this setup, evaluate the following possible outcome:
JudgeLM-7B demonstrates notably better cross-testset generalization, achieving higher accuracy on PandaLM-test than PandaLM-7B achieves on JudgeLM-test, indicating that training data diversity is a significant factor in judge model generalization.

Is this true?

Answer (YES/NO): NO